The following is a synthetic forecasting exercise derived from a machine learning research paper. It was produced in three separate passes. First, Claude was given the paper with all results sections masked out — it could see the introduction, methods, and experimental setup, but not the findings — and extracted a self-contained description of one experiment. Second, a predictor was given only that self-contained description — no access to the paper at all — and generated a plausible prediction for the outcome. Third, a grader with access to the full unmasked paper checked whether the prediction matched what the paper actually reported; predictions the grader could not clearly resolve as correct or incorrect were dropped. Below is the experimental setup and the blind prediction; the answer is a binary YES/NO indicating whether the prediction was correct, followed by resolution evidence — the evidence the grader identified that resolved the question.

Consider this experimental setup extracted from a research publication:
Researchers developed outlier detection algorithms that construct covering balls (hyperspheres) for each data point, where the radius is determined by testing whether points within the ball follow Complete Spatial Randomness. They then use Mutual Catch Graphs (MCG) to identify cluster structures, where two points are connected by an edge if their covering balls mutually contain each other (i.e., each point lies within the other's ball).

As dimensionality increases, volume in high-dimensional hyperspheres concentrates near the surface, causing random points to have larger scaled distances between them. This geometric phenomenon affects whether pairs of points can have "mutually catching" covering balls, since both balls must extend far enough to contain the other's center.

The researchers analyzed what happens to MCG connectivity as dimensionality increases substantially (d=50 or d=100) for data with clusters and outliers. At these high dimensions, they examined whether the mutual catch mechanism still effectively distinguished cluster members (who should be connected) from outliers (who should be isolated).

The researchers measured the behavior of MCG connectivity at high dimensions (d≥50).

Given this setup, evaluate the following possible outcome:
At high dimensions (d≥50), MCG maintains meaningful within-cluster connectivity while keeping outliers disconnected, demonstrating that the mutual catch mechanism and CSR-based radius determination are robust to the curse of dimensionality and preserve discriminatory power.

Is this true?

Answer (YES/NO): NO